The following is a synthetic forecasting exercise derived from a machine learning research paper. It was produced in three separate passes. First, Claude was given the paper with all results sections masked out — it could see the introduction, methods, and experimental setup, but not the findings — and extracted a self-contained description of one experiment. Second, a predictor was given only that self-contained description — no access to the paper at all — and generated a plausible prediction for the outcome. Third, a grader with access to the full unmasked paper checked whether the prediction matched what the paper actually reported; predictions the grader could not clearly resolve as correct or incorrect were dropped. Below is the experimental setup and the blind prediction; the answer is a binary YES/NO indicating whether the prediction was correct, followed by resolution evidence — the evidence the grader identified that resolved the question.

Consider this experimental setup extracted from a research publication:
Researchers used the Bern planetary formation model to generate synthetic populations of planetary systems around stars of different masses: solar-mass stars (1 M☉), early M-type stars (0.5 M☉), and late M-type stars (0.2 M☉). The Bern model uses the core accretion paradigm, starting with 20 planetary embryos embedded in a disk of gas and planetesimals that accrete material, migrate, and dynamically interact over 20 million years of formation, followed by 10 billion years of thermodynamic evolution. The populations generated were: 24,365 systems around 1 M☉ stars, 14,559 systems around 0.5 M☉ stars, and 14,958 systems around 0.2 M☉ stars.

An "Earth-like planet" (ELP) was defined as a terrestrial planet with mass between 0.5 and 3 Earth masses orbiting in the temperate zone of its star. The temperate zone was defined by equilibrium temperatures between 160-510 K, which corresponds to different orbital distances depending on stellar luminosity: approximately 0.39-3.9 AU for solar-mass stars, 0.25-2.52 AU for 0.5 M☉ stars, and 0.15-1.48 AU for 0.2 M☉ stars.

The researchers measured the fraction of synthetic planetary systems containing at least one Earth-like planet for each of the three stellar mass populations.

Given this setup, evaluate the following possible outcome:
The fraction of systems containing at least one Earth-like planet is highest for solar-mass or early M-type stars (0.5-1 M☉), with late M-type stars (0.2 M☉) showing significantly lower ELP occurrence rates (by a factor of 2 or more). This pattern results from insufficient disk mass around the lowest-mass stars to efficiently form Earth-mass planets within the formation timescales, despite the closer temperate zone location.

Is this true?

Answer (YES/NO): NO